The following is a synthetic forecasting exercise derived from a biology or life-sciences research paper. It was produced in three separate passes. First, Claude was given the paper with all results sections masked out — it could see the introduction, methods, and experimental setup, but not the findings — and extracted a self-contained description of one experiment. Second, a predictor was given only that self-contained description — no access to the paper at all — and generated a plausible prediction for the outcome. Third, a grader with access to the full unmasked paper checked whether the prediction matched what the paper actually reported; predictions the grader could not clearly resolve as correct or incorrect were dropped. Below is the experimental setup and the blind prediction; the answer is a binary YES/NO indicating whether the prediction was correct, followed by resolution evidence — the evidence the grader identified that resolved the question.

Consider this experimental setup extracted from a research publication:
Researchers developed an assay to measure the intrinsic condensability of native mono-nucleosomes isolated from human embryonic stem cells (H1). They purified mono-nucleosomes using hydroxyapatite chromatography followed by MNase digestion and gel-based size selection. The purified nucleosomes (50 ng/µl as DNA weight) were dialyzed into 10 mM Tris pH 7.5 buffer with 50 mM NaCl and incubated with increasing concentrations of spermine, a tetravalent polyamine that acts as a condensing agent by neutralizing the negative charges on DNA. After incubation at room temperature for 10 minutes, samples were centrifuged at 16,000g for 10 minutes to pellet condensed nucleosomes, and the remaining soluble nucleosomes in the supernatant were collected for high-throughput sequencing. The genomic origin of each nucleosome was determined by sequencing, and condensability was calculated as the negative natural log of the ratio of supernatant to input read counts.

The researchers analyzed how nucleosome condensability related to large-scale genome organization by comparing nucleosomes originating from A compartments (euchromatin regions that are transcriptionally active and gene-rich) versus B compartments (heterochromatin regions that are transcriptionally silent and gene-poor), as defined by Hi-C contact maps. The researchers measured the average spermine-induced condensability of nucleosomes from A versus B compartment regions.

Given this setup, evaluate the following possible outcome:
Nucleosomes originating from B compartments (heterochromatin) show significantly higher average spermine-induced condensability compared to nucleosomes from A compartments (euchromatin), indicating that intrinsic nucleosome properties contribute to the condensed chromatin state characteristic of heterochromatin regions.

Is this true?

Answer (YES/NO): YES